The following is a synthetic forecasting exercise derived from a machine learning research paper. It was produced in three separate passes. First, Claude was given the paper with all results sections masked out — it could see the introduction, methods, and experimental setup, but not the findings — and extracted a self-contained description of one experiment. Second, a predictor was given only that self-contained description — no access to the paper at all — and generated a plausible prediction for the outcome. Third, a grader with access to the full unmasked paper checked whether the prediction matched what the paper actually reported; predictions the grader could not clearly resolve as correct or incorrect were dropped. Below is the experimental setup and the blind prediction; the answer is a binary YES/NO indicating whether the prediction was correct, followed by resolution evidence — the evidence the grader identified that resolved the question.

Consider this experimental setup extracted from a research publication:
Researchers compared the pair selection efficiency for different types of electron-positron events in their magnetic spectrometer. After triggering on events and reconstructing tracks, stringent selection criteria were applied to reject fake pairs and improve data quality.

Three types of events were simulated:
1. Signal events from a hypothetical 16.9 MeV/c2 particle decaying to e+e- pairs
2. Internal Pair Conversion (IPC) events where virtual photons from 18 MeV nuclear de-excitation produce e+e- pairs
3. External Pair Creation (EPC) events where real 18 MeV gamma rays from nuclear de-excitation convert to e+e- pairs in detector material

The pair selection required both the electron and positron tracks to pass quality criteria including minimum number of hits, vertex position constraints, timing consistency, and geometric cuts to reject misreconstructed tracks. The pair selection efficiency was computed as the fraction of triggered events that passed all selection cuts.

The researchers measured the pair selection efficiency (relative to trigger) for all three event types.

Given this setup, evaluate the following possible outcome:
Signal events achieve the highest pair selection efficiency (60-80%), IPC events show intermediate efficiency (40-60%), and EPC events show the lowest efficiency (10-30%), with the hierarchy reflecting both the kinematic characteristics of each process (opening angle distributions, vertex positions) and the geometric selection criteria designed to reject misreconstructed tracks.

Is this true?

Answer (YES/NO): NO